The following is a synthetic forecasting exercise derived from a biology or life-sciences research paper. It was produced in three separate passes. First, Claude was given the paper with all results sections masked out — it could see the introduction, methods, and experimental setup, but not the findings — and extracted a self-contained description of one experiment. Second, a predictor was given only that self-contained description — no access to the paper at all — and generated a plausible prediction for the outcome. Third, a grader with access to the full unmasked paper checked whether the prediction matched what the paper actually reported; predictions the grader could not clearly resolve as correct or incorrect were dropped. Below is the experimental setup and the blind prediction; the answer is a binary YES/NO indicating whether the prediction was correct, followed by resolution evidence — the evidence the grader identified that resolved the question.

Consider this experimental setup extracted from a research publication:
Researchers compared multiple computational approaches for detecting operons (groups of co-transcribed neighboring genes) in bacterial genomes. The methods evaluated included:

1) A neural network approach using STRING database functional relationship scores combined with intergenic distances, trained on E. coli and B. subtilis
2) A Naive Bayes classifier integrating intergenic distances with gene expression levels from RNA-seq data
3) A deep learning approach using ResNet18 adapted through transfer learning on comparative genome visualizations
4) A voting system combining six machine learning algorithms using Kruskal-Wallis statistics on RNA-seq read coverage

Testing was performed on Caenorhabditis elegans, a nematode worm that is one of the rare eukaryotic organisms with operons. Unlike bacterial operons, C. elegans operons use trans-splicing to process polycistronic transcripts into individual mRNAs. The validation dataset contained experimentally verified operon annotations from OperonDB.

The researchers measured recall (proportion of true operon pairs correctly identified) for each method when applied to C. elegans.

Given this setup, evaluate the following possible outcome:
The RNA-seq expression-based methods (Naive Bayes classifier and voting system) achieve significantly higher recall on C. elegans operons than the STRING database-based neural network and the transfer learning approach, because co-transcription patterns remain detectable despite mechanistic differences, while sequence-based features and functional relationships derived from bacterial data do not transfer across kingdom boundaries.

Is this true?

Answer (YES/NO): NO